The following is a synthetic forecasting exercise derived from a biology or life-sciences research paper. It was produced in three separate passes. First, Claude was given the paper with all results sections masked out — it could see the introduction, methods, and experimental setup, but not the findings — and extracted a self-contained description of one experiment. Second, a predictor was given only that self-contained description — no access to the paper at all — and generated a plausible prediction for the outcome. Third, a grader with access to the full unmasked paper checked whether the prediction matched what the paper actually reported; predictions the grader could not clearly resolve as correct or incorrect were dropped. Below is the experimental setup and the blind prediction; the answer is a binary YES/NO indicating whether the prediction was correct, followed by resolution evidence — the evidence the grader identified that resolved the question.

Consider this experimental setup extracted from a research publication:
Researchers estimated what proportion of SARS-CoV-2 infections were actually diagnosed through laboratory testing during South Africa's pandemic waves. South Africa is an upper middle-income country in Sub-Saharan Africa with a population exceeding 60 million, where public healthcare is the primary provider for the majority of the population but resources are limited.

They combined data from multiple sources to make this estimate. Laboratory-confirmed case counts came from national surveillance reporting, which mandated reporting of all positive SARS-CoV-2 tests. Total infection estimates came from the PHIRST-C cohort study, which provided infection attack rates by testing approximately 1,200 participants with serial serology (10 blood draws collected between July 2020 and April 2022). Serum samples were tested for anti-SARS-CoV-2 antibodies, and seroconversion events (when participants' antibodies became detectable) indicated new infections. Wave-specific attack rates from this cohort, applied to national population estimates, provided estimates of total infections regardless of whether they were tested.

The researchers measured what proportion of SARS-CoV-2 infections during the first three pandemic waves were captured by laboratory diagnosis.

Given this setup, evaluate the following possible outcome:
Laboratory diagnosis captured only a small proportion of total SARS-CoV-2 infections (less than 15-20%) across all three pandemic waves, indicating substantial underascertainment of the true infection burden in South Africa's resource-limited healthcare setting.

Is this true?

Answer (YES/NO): YES